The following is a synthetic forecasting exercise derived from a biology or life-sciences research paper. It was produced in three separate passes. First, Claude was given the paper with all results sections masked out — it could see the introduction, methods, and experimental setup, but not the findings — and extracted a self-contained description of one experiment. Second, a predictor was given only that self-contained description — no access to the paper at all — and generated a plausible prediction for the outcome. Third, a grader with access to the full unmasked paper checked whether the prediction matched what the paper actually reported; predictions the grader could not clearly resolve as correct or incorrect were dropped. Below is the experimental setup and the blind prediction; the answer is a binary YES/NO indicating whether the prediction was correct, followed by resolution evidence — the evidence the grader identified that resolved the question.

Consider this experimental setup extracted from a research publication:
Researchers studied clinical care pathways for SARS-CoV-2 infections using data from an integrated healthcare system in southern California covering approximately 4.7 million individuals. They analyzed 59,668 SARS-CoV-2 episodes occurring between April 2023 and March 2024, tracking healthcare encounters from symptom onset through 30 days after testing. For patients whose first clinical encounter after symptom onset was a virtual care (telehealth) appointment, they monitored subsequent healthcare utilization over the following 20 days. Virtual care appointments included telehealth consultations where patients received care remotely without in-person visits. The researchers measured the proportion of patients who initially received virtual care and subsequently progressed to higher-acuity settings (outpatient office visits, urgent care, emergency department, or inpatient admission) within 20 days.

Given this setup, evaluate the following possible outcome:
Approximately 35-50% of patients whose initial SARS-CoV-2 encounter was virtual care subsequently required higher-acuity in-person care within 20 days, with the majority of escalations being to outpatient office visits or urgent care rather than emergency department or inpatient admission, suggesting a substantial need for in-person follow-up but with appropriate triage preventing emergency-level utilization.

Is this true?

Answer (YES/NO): NO